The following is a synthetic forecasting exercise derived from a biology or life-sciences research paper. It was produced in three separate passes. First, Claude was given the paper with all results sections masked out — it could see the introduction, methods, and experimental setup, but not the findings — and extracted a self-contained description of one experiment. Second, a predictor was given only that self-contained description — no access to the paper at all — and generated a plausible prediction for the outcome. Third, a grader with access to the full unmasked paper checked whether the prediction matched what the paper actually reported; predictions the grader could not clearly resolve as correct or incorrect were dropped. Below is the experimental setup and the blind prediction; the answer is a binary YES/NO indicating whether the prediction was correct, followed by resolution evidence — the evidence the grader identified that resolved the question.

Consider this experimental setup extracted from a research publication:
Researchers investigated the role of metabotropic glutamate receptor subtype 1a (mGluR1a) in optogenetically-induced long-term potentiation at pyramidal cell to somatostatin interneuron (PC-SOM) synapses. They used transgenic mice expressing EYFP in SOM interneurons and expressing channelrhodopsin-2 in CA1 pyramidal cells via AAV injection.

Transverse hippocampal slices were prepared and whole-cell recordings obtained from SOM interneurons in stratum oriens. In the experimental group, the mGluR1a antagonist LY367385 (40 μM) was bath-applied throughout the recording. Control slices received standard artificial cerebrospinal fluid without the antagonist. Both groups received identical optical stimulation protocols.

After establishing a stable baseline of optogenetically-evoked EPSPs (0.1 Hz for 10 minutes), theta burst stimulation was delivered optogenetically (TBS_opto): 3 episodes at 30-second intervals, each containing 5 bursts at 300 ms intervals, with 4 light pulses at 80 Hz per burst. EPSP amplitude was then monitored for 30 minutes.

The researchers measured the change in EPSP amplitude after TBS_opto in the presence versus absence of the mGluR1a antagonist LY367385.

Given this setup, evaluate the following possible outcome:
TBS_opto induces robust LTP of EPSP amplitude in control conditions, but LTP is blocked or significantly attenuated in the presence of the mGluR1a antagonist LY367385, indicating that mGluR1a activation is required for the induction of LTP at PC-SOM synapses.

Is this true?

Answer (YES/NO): YES